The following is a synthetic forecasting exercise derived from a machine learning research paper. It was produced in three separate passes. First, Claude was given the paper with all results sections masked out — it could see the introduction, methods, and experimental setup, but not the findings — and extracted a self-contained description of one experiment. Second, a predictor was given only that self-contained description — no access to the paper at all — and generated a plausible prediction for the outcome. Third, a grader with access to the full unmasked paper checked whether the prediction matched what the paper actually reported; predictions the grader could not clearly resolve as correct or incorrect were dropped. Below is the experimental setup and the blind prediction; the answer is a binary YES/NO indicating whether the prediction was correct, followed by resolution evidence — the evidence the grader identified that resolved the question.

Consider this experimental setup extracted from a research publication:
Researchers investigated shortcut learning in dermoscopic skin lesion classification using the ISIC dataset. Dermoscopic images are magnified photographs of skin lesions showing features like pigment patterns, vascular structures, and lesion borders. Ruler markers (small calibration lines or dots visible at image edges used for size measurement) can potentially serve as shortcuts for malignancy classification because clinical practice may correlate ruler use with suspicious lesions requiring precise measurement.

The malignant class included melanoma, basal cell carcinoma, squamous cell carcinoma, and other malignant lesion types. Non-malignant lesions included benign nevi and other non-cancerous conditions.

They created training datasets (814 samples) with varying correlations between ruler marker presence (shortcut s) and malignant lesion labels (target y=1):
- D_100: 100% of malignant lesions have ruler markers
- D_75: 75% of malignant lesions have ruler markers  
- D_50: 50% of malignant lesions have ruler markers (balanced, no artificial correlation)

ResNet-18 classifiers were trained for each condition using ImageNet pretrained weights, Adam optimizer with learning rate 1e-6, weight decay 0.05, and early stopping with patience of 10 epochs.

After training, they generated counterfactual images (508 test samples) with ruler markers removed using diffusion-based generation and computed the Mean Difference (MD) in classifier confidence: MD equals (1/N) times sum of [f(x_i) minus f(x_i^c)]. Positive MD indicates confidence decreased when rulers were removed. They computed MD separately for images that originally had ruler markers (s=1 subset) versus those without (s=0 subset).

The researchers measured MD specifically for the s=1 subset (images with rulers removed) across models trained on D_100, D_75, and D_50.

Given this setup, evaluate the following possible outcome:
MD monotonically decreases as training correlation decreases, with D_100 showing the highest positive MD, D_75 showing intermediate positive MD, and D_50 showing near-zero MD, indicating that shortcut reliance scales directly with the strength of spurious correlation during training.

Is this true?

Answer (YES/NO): YES